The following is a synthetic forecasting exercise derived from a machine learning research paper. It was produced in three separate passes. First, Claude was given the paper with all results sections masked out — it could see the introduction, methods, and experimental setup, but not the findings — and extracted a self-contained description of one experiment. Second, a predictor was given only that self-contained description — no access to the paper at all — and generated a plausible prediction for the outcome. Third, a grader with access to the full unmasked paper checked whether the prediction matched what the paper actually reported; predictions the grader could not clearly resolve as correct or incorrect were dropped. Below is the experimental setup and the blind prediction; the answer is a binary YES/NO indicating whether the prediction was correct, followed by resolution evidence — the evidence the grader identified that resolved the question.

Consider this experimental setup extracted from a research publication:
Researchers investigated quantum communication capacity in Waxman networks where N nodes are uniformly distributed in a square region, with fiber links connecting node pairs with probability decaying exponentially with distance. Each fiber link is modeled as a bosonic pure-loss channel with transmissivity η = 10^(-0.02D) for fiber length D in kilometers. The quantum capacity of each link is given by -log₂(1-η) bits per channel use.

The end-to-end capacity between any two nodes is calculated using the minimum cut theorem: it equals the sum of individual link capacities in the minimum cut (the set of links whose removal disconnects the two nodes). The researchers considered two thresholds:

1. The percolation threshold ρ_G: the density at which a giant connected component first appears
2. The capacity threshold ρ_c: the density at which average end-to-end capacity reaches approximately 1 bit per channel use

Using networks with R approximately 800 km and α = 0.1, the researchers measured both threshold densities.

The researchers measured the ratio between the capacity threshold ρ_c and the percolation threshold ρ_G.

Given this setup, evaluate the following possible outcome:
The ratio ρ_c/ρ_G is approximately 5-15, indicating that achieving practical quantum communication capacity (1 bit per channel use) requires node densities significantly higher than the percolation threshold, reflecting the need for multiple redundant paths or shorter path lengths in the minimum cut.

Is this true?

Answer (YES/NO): NO